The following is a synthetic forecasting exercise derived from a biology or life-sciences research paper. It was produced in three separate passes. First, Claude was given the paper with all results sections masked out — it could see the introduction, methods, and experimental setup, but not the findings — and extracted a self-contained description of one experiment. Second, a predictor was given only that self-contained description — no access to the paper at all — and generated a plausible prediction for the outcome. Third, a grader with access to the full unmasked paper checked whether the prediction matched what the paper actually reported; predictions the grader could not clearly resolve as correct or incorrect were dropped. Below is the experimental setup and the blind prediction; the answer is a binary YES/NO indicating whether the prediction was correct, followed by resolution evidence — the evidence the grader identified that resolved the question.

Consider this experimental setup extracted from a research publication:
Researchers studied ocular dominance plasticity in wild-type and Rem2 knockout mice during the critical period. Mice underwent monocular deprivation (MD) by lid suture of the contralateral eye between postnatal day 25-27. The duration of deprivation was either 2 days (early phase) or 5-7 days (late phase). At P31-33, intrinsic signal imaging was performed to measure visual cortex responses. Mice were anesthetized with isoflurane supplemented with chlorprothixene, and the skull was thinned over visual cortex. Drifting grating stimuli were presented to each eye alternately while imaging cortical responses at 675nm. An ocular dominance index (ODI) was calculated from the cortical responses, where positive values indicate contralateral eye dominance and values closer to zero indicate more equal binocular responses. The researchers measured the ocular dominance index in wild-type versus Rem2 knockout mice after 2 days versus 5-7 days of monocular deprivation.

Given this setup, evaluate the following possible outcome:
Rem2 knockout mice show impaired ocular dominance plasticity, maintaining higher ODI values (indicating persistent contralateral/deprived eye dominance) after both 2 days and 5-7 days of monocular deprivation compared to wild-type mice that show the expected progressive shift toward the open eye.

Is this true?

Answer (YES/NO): NO